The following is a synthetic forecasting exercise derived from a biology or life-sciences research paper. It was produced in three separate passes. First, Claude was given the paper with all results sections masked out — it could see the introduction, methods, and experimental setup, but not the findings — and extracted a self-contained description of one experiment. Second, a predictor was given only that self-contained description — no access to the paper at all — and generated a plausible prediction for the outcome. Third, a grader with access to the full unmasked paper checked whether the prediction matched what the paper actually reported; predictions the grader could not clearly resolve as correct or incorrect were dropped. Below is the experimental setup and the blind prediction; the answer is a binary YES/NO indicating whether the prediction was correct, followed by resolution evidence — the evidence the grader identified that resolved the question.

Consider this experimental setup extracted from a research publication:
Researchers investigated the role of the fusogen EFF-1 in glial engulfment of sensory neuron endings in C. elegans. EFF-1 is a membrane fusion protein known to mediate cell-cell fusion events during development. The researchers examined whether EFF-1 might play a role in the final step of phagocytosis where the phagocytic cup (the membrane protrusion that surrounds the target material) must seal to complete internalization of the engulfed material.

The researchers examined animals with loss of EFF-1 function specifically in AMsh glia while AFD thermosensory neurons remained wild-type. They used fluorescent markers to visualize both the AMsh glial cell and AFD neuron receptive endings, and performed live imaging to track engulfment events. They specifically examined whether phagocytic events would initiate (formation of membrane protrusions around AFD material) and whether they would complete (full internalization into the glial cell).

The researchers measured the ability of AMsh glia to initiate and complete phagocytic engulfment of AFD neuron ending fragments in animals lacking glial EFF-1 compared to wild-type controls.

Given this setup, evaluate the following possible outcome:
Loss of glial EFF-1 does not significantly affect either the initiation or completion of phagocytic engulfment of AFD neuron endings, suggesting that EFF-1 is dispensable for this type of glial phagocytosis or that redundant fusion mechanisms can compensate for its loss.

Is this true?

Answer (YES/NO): NO